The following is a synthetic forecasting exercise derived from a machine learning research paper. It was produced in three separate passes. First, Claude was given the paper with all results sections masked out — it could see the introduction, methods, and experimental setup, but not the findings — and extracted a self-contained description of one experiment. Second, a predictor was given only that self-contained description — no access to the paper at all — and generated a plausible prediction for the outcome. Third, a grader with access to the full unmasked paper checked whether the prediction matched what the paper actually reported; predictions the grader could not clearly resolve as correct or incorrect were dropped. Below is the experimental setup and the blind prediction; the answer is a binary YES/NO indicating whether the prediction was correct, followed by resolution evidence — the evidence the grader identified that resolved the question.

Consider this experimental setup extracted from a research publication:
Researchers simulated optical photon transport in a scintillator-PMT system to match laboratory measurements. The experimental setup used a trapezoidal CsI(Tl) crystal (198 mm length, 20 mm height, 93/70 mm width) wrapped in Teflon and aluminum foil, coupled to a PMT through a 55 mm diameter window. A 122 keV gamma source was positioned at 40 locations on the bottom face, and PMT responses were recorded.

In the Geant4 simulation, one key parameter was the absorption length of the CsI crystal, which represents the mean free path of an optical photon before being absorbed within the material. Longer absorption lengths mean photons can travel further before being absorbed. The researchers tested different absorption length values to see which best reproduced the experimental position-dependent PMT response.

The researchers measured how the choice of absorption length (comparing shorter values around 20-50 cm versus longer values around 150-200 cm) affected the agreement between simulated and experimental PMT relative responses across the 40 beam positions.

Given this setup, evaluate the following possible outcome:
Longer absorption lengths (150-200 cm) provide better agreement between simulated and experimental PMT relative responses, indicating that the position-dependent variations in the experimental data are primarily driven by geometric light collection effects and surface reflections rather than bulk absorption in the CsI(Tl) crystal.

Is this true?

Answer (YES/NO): YES